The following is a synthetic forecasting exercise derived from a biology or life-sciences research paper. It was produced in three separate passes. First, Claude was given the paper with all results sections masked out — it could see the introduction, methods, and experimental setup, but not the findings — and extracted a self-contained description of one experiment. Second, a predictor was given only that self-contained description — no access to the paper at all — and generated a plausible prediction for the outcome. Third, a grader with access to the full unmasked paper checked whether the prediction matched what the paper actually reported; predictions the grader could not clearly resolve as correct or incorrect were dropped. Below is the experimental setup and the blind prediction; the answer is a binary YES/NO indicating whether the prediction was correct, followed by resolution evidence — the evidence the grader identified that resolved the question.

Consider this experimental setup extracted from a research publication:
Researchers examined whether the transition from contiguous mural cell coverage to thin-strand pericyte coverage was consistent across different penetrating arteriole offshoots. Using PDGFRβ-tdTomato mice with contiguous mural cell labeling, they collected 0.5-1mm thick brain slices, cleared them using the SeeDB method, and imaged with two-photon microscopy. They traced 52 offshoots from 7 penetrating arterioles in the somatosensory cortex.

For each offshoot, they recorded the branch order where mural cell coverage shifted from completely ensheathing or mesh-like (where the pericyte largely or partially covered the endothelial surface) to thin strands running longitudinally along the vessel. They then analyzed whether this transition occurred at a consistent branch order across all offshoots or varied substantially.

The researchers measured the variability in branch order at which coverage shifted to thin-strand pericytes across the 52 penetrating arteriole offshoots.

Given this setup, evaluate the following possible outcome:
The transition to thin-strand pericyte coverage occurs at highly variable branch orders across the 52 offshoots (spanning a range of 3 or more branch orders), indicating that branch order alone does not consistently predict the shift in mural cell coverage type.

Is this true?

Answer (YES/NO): YES